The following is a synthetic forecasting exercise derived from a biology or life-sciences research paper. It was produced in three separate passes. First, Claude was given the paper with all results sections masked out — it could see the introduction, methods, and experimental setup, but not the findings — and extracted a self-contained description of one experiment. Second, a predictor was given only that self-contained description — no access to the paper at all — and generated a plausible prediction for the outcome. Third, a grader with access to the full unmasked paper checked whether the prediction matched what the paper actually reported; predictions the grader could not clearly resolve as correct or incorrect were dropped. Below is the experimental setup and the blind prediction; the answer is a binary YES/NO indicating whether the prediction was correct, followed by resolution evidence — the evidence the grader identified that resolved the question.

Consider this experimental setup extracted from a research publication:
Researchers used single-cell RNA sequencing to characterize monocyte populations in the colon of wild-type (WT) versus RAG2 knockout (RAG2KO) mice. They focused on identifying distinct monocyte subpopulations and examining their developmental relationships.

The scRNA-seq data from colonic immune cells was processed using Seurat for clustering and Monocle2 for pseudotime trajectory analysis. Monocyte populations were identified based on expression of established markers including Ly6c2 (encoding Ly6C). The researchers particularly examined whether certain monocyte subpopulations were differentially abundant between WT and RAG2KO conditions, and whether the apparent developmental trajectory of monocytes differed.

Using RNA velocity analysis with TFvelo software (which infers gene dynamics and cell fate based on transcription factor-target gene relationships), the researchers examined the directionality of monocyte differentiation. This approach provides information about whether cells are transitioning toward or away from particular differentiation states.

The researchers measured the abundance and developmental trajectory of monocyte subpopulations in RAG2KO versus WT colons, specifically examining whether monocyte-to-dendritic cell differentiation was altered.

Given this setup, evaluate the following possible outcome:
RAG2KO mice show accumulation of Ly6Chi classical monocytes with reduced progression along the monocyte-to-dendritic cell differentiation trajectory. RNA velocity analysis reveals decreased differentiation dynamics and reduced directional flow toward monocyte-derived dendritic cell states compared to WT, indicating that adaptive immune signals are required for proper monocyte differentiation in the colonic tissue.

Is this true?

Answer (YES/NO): NO